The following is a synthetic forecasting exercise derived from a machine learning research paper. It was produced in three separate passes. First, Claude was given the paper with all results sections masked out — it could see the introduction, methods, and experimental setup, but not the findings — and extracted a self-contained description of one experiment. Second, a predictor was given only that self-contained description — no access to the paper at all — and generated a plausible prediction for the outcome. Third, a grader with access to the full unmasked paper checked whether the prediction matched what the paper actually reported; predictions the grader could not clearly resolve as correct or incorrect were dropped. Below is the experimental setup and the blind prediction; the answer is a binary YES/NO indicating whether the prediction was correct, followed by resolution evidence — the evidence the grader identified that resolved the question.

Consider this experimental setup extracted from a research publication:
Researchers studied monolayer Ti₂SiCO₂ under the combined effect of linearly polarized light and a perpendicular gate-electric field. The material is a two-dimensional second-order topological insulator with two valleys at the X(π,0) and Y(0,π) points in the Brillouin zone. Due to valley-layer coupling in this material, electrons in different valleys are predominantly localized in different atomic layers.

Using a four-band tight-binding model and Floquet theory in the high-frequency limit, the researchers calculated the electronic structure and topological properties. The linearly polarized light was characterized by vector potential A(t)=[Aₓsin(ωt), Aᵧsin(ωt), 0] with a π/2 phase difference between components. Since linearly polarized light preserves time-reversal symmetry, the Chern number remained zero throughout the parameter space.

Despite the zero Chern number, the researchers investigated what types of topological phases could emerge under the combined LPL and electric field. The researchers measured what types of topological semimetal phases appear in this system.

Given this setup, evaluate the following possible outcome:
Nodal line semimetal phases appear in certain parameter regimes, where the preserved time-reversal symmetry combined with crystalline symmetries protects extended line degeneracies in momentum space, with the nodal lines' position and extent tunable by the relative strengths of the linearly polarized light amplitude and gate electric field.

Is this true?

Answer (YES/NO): NO